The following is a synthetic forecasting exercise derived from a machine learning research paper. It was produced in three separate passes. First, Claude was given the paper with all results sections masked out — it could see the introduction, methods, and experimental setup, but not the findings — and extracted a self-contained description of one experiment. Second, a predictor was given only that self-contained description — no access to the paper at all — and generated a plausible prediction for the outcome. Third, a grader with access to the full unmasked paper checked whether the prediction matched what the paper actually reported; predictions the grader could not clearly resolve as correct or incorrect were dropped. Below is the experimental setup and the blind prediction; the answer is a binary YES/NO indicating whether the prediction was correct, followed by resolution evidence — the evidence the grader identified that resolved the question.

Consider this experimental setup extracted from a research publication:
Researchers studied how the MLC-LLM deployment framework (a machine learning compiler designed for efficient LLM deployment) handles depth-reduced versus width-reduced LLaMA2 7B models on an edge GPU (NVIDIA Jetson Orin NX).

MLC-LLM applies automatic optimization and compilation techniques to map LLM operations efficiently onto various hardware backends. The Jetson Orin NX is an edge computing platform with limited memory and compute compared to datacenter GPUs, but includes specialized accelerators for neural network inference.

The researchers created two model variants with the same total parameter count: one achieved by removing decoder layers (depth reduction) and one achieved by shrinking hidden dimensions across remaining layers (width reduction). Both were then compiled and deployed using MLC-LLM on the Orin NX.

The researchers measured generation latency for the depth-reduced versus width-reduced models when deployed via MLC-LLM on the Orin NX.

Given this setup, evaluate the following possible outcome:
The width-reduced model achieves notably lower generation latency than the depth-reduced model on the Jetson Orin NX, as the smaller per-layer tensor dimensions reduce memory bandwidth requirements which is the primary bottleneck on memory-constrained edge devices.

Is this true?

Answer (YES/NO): NO